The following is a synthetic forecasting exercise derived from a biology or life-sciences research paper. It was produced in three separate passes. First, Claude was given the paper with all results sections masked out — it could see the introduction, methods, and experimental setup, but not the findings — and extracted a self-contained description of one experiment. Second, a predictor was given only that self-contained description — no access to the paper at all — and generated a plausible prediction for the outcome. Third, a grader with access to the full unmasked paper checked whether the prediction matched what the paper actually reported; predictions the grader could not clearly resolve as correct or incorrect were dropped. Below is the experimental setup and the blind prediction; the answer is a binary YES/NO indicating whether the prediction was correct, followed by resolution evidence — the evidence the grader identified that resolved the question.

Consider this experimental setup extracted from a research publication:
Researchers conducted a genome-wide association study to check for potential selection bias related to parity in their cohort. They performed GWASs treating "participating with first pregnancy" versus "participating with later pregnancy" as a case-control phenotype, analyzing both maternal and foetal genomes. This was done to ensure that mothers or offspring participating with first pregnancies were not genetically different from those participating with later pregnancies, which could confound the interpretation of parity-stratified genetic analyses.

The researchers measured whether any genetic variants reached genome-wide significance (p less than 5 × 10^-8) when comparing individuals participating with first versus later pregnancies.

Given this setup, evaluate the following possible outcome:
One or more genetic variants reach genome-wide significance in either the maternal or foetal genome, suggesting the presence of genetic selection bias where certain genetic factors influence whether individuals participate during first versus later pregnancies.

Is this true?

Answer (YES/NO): NO